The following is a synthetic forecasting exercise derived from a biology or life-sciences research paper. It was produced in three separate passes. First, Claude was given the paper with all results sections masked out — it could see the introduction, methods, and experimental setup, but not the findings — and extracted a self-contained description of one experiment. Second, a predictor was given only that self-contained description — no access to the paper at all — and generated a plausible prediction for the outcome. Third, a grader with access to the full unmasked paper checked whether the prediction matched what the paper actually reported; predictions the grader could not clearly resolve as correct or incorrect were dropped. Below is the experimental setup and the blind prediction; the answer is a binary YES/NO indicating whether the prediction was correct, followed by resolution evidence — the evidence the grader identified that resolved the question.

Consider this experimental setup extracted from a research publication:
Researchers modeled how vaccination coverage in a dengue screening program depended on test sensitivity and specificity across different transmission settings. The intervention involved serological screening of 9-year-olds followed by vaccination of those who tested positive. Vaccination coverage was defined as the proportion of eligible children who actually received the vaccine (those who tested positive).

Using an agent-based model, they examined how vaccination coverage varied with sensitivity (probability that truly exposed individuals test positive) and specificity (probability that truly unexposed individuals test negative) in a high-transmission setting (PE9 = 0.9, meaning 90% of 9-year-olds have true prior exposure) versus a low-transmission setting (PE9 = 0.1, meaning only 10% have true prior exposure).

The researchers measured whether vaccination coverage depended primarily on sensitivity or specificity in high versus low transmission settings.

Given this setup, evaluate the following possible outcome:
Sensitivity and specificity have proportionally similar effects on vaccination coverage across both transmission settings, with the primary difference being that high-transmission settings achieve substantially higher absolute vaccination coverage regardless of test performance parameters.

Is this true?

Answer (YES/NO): NO